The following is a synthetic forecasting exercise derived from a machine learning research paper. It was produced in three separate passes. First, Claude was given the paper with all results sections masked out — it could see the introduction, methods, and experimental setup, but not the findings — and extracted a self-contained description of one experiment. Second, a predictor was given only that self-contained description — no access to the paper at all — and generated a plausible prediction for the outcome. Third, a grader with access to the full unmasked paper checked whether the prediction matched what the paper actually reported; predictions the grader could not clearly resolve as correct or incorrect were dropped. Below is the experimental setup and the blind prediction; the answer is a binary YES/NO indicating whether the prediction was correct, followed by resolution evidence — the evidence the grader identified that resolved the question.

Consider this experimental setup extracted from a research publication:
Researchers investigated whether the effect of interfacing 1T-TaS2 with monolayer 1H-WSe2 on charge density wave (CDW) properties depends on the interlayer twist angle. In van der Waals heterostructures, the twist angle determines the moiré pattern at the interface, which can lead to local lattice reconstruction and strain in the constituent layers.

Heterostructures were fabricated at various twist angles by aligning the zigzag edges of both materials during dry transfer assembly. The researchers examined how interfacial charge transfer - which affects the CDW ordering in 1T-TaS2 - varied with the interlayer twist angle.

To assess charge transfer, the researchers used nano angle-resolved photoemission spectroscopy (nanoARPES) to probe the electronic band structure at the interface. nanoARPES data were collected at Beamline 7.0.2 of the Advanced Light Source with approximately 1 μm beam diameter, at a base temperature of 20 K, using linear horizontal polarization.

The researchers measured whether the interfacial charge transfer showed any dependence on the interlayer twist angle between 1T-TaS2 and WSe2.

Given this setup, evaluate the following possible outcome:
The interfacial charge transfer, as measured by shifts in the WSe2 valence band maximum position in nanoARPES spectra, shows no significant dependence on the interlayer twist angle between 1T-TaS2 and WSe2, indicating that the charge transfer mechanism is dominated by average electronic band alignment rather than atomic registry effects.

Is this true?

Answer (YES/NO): NO